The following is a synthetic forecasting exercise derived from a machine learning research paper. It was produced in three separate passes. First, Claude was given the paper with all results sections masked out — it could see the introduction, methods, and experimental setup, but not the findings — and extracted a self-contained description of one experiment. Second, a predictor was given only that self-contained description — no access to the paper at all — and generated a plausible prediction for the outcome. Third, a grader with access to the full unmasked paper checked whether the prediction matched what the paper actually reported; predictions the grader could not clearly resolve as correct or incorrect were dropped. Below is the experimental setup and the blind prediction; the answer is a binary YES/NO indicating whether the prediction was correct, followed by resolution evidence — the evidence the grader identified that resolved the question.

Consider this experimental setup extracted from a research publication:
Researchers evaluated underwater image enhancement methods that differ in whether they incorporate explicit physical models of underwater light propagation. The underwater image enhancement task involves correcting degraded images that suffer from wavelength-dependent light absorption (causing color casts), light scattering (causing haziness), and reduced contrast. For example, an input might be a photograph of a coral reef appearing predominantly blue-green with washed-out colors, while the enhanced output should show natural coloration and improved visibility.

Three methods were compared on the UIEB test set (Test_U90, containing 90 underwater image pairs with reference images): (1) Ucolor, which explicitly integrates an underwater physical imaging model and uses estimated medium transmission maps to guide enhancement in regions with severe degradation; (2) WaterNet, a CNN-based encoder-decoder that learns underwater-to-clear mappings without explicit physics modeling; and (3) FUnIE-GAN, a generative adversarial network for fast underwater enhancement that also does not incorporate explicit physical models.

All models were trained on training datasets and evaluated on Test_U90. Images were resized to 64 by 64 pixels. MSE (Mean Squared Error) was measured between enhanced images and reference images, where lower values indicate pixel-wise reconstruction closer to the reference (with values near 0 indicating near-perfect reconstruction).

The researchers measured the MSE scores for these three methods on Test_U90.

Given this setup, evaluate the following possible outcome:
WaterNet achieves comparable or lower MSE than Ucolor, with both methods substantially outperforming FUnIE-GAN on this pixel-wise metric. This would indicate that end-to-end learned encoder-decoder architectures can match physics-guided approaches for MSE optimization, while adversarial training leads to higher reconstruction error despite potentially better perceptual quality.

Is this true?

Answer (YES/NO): NO